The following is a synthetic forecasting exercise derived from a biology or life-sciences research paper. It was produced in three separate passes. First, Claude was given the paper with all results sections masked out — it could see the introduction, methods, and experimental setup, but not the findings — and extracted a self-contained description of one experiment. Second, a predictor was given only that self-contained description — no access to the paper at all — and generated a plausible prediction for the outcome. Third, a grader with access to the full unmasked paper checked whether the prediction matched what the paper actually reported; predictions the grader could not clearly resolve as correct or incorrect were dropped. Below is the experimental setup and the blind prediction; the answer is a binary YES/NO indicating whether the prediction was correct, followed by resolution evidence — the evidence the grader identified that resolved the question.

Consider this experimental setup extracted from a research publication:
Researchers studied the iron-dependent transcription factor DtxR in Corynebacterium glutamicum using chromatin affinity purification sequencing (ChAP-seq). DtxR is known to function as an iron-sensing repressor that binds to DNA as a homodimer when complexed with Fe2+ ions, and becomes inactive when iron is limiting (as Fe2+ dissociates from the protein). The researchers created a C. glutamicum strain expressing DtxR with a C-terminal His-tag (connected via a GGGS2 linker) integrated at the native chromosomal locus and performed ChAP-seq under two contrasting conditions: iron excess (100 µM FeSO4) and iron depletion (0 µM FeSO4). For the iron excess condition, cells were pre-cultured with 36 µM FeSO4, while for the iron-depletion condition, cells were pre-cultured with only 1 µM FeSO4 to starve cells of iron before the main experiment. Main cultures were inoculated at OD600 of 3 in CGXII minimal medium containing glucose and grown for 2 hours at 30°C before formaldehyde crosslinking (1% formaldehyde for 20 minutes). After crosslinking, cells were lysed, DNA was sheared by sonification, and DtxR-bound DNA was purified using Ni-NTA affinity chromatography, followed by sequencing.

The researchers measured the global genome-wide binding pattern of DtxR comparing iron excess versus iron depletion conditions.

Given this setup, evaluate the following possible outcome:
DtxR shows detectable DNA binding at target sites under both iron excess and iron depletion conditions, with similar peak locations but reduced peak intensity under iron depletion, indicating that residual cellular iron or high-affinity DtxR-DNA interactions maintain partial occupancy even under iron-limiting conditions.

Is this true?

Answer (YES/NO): NO